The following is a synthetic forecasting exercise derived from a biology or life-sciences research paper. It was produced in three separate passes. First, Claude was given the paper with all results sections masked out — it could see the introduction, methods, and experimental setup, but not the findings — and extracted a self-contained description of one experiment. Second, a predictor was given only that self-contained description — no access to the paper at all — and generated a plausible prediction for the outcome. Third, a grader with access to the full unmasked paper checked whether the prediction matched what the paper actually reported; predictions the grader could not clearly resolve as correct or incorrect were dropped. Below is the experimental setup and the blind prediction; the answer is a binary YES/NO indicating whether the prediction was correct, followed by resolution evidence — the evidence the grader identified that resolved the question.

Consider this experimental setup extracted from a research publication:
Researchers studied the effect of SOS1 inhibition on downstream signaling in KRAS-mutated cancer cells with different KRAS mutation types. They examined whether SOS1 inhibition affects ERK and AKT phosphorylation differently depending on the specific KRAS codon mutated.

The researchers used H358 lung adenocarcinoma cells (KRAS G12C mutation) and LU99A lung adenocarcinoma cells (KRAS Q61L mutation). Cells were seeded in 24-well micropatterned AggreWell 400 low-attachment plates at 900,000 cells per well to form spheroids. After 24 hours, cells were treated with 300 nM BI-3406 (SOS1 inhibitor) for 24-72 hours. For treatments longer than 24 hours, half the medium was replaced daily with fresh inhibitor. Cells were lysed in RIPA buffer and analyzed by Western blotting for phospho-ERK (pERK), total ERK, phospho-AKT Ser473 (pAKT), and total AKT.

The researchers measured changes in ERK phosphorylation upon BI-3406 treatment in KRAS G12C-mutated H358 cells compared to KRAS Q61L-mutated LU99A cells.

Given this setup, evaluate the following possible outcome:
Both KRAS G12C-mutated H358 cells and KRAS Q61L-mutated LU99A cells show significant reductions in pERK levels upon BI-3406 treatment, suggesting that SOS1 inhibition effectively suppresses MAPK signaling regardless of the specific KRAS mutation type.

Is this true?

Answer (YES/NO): NO